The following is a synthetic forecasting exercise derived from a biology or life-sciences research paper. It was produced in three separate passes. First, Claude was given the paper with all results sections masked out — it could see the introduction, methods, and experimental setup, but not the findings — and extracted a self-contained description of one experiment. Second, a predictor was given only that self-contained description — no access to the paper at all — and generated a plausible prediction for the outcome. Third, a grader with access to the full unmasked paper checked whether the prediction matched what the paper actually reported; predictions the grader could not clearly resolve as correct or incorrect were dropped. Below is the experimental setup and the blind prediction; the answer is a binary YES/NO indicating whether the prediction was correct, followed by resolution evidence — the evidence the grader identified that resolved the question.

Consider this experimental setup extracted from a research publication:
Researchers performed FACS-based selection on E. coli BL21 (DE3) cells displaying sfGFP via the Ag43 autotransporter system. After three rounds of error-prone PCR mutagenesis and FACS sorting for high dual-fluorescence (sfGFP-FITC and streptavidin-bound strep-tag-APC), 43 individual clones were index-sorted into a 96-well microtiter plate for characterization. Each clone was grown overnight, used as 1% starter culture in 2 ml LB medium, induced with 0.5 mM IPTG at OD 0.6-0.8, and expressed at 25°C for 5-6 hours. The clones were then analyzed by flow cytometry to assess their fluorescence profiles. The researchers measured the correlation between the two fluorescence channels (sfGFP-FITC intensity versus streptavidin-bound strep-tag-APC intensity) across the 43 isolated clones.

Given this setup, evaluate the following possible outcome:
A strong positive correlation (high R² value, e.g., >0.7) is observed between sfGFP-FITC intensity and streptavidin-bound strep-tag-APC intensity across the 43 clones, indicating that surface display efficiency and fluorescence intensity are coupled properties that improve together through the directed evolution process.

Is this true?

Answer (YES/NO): NO